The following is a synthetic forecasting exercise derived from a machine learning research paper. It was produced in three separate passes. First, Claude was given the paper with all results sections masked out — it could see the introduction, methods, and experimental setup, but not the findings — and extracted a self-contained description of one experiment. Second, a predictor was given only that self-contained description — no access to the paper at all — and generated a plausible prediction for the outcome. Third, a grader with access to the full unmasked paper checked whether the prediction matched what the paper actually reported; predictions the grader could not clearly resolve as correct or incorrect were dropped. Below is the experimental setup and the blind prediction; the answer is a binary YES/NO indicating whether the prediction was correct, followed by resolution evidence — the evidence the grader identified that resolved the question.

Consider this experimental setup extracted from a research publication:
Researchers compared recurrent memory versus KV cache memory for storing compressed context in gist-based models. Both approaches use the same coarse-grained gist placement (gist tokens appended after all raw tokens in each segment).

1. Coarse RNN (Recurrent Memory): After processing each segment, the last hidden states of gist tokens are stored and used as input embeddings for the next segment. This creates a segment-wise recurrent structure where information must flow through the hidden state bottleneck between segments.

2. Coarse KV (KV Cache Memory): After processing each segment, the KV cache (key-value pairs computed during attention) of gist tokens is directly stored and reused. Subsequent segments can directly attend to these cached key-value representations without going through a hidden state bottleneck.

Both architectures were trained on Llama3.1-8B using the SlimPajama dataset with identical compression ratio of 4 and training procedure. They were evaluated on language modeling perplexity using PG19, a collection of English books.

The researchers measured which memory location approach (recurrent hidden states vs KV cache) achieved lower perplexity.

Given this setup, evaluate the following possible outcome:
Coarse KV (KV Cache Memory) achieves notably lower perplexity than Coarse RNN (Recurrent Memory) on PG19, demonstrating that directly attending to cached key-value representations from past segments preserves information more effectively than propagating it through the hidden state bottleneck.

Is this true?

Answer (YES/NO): YES